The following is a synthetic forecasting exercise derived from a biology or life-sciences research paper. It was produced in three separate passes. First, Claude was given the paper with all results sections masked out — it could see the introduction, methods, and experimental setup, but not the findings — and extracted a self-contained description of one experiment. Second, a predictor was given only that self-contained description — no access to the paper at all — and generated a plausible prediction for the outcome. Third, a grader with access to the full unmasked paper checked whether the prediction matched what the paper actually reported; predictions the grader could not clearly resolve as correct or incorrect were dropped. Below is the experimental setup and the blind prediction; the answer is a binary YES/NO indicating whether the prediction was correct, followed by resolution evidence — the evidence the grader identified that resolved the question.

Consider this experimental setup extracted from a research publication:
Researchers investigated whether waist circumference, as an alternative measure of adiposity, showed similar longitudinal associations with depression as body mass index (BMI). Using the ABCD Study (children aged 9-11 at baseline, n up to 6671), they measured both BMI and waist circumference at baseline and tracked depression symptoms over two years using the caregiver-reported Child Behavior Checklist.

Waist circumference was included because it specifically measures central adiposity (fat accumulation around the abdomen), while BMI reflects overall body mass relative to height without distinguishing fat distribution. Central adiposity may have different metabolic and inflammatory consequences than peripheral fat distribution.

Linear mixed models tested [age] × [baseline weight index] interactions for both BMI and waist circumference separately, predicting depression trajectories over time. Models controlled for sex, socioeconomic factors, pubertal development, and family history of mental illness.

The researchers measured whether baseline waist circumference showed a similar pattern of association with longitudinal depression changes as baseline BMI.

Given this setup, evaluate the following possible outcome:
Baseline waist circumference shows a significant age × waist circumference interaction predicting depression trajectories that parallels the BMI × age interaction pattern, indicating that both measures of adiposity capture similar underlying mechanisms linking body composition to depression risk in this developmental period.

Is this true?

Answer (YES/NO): YES